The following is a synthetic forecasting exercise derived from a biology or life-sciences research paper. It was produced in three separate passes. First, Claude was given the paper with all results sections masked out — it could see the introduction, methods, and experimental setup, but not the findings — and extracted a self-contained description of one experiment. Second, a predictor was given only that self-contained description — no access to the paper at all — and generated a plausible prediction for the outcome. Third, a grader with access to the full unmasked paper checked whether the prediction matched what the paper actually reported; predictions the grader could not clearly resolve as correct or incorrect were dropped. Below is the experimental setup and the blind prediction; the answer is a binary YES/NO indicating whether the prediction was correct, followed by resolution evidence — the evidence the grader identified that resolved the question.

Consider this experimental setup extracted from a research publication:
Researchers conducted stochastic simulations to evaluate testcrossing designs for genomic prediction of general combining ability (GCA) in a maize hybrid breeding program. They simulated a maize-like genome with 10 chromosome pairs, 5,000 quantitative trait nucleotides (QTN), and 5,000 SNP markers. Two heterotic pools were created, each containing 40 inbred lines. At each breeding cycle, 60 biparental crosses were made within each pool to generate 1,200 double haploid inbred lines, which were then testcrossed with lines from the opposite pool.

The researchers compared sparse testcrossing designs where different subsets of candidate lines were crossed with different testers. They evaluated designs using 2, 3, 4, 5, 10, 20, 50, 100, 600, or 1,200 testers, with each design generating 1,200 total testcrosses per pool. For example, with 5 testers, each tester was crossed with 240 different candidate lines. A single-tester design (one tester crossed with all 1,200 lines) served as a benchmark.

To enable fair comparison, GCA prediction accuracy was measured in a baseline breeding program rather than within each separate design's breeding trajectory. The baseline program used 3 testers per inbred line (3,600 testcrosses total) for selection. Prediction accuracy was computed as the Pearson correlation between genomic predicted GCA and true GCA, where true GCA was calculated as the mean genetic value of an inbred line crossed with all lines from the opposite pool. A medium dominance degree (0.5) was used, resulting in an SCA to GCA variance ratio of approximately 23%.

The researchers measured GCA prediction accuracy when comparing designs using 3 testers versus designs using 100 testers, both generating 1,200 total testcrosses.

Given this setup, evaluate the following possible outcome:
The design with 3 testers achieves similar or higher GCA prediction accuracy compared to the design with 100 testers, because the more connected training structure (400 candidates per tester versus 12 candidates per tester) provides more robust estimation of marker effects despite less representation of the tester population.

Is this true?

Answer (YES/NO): NO